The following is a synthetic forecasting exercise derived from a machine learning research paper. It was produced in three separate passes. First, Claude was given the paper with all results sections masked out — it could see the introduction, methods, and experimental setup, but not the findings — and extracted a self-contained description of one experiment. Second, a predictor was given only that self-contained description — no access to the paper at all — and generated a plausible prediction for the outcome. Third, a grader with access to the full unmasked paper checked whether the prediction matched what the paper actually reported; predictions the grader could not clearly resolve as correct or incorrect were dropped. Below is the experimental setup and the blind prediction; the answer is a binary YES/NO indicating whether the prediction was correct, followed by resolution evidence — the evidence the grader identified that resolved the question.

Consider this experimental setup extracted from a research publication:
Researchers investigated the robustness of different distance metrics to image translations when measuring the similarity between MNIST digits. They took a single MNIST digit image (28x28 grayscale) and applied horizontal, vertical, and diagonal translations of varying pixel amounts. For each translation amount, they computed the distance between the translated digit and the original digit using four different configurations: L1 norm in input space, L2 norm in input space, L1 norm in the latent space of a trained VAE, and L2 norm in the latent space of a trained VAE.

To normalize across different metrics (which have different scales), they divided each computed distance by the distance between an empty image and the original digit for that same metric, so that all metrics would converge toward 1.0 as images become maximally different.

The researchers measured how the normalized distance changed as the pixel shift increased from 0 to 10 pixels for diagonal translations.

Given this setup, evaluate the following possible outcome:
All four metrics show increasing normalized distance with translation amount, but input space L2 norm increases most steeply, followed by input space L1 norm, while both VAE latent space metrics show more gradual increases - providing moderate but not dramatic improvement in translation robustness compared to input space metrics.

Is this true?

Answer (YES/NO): NO